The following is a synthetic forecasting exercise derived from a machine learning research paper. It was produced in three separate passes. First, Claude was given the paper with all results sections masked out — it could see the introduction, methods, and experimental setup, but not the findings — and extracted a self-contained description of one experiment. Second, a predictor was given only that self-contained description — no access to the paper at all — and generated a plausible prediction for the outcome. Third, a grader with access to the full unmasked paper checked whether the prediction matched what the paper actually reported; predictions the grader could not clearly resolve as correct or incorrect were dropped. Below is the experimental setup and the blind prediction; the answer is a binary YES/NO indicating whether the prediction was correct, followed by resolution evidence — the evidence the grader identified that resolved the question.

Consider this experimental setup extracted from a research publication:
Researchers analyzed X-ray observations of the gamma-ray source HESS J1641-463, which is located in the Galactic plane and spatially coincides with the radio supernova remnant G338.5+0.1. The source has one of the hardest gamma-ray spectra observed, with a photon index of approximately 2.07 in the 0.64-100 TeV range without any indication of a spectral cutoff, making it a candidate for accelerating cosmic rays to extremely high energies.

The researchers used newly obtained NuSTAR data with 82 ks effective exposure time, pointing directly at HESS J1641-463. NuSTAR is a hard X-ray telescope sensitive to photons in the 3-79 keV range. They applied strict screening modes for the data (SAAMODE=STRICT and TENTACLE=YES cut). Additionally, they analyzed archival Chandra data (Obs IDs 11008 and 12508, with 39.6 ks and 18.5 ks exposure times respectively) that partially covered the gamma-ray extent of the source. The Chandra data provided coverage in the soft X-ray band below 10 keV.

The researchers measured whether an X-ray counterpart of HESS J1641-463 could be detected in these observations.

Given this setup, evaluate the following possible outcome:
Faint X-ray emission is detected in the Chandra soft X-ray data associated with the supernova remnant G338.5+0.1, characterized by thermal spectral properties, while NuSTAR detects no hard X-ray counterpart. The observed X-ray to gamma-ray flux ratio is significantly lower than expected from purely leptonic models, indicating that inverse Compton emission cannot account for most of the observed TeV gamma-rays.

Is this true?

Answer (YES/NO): NO